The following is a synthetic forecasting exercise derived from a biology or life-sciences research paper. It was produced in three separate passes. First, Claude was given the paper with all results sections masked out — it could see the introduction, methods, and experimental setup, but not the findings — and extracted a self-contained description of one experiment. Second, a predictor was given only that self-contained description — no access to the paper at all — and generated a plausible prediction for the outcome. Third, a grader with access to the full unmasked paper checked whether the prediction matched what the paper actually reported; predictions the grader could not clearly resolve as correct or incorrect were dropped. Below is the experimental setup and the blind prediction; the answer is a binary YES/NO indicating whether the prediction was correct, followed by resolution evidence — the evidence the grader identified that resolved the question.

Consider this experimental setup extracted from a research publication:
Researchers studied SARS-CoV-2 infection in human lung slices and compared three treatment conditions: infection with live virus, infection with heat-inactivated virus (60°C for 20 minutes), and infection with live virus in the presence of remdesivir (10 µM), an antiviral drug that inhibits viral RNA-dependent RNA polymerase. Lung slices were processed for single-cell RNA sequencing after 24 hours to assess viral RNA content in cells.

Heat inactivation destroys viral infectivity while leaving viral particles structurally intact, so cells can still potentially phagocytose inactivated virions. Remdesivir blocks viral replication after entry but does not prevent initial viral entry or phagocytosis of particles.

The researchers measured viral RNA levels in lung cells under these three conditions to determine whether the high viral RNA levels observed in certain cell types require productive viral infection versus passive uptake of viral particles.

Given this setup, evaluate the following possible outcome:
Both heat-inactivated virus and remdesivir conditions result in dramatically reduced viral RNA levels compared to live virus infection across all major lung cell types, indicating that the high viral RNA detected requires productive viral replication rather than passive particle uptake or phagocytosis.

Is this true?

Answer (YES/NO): YES